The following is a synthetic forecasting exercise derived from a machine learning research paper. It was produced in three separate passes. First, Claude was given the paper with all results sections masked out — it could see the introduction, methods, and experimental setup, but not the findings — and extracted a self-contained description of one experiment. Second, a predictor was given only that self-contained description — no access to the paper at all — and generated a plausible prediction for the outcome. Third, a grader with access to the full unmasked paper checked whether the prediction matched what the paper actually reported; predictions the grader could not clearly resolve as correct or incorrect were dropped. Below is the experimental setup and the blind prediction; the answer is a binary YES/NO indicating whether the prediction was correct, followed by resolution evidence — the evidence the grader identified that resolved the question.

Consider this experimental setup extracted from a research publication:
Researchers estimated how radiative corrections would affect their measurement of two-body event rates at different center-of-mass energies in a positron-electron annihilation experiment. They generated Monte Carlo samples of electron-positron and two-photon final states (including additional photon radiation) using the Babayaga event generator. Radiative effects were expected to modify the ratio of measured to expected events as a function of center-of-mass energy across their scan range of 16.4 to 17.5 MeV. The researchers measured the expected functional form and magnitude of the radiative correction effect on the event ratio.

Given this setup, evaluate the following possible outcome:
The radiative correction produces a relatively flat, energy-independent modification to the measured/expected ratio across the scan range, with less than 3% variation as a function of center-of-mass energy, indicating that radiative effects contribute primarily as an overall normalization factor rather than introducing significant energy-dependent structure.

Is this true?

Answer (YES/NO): NO